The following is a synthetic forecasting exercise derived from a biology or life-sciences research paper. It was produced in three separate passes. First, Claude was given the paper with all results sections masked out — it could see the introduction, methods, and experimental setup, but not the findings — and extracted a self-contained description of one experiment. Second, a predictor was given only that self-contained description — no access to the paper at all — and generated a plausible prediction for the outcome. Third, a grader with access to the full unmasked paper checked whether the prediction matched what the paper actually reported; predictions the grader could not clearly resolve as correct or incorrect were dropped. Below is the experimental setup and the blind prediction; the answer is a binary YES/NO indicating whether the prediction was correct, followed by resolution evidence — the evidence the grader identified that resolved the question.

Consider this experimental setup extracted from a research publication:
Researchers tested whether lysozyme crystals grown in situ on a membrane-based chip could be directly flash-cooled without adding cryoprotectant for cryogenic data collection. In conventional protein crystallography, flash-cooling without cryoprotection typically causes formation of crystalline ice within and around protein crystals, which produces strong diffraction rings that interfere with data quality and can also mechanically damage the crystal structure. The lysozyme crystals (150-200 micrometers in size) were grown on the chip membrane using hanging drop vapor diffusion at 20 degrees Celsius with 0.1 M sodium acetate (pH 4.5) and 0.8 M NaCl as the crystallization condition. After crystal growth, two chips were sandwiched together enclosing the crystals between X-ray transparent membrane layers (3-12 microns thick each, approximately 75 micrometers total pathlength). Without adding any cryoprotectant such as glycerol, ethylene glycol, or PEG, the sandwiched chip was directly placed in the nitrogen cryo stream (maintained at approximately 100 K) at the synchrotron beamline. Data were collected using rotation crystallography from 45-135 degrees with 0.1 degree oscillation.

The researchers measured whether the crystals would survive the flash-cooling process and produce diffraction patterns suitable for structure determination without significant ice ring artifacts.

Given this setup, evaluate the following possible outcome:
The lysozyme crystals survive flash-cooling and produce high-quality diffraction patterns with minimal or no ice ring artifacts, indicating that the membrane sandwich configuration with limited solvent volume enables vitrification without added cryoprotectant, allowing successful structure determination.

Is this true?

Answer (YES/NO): YES